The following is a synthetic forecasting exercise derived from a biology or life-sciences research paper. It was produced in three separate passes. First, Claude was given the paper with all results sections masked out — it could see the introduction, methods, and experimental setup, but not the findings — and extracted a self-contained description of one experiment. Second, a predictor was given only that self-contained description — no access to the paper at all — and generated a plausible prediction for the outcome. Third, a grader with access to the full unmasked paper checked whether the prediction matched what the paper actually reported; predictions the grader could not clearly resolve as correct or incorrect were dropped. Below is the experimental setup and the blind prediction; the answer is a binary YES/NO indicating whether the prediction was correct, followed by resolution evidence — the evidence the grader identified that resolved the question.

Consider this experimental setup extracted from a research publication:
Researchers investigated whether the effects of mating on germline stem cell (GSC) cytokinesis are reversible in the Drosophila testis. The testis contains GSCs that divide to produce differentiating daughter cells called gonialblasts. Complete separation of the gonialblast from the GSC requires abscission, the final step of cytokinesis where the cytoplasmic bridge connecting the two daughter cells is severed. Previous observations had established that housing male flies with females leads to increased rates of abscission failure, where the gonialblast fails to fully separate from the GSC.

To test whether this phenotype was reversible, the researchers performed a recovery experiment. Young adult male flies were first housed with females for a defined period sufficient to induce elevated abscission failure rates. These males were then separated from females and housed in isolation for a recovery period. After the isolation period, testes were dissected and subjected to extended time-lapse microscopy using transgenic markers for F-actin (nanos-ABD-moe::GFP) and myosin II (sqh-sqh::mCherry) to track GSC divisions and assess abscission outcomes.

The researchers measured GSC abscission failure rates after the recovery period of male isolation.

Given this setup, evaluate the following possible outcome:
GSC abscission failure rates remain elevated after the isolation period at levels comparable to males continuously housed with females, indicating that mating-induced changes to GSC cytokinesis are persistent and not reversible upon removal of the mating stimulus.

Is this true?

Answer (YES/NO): NO